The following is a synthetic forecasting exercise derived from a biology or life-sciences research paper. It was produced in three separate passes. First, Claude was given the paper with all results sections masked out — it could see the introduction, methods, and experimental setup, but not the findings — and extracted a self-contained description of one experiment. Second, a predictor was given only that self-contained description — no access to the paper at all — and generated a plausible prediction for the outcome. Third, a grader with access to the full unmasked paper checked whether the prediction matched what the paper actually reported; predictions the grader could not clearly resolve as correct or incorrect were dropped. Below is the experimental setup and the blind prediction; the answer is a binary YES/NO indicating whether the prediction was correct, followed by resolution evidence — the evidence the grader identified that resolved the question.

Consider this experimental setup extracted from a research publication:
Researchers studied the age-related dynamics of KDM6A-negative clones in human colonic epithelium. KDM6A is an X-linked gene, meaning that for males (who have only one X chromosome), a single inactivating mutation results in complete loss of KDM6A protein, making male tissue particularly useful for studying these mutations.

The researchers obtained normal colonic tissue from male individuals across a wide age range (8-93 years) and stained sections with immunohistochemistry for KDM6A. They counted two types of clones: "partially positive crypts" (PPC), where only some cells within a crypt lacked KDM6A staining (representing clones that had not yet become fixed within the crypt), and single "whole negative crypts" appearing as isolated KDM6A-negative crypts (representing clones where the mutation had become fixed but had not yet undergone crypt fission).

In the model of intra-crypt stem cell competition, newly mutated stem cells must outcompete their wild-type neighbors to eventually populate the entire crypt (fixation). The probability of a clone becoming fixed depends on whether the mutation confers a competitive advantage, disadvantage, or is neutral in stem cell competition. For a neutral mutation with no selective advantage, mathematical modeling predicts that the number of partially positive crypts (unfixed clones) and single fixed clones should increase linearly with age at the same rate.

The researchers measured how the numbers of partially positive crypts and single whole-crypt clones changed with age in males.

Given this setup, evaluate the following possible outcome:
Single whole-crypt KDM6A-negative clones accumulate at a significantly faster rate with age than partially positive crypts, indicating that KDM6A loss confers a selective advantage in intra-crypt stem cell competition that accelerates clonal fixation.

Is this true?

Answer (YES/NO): YES